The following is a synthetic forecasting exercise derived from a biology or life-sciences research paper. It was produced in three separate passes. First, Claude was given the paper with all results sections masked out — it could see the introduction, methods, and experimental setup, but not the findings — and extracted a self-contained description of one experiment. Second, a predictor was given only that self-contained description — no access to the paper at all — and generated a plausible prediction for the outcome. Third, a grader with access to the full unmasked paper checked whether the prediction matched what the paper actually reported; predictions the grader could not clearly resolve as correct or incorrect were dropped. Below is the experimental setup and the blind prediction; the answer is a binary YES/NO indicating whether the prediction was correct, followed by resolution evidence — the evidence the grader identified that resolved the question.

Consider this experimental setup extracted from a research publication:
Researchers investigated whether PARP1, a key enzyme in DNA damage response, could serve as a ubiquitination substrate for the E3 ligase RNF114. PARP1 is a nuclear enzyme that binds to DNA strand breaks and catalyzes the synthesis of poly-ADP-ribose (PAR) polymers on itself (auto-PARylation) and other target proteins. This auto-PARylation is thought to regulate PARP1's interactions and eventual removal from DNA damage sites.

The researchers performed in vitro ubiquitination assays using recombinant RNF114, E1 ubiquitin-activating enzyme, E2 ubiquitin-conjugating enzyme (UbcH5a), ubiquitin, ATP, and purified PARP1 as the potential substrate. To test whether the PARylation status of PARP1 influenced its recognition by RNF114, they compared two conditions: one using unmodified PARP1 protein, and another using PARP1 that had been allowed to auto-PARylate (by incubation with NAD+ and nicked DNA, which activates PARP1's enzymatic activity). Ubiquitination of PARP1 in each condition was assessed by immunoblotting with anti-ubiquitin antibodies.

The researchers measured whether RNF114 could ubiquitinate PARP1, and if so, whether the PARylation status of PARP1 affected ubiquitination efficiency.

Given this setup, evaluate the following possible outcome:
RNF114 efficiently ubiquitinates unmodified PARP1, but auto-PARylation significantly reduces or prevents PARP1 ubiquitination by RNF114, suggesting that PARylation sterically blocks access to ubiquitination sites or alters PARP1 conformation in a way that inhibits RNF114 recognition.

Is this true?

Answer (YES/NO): NO